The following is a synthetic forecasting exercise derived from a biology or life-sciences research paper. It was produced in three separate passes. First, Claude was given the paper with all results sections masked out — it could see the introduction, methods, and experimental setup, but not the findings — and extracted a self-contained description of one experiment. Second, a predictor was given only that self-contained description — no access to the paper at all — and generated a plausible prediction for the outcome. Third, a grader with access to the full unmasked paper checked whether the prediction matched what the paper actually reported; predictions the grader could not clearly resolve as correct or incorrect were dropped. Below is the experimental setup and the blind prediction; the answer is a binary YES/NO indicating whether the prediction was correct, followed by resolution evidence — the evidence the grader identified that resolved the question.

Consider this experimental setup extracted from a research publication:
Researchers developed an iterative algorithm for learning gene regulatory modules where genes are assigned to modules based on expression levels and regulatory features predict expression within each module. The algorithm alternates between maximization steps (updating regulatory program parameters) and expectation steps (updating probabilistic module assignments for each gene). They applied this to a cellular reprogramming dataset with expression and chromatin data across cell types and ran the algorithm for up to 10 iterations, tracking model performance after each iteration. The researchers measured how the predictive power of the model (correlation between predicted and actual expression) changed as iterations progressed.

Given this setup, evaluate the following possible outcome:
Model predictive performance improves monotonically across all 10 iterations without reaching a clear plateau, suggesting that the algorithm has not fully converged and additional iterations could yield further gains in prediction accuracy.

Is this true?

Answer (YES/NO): NO